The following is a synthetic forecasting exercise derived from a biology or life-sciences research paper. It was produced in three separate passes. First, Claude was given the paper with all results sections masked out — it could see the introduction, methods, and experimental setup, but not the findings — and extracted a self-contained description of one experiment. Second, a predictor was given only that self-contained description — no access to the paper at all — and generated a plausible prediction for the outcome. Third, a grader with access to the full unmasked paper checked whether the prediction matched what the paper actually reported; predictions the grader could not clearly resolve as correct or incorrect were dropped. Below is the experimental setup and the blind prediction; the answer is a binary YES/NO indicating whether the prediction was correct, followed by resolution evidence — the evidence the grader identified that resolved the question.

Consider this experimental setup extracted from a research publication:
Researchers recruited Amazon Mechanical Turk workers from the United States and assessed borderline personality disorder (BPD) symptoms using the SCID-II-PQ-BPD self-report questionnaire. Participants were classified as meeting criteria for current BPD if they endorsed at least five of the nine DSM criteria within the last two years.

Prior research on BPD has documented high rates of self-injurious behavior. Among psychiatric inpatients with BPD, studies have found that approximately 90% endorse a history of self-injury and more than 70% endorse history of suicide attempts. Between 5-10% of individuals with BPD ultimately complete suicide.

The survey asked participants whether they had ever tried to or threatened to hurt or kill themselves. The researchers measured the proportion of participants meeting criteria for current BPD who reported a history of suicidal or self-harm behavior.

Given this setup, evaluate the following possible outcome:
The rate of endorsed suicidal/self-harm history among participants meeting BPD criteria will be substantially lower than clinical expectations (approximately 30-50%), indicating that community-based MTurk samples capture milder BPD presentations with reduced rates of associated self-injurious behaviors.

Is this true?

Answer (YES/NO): YES